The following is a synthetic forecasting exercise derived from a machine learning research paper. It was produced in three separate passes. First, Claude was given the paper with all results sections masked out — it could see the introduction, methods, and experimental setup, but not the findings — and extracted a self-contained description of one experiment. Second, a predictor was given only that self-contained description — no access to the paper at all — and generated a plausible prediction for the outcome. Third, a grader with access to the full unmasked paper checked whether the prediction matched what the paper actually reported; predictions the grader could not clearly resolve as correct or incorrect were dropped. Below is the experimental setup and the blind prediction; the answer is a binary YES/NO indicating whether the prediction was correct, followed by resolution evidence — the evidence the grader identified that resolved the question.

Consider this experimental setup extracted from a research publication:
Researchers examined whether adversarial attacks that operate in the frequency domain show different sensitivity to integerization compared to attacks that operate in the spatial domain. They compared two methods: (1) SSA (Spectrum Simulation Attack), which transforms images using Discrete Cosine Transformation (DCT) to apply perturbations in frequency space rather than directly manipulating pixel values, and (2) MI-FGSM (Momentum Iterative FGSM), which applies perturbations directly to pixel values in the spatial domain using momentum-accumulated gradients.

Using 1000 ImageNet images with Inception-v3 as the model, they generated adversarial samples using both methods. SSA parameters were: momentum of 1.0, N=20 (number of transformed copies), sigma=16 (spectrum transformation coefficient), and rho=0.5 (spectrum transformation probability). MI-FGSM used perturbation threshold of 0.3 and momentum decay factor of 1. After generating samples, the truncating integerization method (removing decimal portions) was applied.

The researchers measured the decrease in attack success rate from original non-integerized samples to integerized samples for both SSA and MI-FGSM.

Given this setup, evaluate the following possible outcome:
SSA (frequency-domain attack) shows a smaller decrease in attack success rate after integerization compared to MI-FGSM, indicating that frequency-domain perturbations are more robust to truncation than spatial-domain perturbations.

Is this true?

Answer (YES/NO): NO